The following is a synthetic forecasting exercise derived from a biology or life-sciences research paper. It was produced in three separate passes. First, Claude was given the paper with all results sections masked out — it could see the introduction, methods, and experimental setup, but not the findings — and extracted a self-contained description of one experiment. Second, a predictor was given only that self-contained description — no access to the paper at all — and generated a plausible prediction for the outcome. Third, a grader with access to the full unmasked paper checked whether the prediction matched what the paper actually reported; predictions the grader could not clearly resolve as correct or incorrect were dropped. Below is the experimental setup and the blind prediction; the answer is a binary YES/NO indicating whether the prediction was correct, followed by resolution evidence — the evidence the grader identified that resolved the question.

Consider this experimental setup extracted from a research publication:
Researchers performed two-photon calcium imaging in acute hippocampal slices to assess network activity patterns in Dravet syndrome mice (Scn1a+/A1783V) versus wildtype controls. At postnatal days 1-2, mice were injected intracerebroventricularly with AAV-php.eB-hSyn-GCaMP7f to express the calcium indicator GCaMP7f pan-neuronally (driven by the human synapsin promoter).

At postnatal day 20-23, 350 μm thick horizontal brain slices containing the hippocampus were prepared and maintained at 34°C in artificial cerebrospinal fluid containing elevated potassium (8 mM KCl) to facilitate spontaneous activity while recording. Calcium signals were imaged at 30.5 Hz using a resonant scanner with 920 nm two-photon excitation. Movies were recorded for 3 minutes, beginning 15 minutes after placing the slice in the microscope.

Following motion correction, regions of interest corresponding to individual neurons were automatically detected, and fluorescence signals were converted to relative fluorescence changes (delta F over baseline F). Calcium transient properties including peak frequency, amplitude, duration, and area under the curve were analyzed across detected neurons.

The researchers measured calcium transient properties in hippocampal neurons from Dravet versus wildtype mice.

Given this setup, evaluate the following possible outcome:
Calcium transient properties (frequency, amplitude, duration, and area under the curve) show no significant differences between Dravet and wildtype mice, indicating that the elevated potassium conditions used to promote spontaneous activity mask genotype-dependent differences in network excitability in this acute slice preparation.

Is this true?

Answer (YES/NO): NO